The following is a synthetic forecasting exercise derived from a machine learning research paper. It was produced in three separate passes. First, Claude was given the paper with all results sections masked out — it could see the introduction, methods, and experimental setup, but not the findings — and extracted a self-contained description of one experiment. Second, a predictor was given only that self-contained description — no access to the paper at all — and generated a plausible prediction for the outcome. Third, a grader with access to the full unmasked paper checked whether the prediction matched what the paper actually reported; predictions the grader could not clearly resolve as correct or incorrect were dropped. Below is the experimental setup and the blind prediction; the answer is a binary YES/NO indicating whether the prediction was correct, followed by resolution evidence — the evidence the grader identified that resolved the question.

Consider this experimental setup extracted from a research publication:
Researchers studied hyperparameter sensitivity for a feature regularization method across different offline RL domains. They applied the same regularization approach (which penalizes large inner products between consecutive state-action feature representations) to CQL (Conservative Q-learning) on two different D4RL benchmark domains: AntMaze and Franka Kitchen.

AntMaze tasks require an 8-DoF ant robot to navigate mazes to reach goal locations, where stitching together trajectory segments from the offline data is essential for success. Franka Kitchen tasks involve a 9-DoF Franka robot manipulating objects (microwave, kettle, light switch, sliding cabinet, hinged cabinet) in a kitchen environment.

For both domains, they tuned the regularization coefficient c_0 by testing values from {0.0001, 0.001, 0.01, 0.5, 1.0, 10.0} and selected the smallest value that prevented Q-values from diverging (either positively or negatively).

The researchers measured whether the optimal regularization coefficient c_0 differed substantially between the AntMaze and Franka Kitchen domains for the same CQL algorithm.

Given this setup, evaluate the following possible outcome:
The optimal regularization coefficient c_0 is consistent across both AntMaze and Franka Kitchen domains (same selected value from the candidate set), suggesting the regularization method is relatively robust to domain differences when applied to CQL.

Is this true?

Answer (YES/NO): NO